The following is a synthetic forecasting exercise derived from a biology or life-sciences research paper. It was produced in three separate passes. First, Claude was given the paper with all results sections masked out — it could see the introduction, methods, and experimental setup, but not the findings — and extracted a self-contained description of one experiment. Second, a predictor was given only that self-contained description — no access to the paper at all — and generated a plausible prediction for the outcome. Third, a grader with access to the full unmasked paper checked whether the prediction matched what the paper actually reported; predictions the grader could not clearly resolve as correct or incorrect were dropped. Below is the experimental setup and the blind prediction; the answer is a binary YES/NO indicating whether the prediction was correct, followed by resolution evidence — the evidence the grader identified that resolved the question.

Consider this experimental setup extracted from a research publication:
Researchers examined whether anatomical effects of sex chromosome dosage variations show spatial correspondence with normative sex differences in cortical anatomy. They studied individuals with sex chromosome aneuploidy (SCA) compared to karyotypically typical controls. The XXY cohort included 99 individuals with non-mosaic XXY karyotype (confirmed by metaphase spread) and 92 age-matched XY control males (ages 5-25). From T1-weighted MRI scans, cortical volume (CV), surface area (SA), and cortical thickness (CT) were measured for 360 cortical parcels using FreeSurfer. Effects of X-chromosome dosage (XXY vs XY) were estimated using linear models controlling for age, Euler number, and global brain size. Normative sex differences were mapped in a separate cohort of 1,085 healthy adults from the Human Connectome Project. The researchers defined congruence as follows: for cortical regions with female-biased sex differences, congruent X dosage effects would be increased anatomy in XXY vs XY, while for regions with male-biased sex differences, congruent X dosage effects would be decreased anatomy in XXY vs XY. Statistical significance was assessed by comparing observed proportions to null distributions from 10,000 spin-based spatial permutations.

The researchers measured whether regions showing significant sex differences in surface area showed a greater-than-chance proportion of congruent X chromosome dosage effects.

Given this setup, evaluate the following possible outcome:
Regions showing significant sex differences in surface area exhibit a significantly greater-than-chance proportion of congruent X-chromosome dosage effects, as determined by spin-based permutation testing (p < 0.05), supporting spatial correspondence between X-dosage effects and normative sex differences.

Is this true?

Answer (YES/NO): YES